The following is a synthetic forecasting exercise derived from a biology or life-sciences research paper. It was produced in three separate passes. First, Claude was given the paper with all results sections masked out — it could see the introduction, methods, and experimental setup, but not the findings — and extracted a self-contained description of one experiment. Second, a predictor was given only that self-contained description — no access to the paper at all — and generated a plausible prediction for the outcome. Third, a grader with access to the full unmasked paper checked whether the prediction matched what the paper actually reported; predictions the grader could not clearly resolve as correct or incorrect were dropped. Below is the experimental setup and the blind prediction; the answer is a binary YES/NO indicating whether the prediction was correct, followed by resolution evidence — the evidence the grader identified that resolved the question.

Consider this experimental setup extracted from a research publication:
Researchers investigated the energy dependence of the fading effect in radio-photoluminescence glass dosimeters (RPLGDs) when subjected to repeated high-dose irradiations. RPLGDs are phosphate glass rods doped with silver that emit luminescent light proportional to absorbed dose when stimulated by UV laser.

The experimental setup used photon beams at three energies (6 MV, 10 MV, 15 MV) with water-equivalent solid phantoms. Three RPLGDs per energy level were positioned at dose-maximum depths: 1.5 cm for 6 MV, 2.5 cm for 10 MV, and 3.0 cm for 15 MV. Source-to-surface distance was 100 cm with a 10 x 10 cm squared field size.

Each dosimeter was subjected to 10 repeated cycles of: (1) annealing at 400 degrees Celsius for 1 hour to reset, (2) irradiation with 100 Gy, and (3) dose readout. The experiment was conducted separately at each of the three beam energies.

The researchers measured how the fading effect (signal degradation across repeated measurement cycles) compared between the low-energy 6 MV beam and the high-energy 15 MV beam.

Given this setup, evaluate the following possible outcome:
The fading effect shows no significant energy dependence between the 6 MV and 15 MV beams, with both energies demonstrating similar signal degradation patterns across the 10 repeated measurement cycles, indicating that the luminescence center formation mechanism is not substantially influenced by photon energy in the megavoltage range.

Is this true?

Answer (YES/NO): NO